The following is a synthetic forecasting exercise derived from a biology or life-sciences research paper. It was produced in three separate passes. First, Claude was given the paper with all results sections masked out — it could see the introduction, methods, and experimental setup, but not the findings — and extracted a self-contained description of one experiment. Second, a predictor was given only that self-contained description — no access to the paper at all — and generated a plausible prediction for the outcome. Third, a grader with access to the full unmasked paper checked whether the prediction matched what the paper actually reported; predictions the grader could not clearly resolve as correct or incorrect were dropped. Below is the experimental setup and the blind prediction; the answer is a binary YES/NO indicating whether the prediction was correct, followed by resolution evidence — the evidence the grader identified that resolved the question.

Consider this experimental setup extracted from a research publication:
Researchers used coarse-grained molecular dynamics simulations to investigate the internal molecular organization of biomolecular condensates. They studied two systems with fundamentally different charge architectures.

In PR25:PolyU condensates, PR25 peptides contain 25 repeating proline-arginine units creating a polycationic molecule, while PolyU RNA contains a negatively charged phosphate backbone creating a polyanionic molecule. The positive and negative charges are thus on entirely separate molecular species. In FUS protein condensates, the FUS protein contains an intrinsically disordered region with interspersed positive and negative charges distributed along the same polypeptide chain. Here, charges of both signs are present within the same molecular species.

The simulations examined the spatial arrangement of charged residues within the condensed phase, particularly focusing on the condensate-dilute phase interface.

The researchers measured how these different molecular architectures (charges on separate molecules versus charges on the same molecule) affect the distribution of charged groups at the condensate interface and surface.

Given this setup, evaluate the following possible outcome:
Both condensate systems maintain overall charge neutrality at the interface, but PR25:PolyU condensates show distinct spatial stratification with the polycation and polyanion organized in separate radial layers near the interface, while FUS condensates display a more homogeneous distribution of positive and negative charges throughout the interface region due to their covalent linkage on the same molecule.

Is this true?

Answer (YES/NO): NO